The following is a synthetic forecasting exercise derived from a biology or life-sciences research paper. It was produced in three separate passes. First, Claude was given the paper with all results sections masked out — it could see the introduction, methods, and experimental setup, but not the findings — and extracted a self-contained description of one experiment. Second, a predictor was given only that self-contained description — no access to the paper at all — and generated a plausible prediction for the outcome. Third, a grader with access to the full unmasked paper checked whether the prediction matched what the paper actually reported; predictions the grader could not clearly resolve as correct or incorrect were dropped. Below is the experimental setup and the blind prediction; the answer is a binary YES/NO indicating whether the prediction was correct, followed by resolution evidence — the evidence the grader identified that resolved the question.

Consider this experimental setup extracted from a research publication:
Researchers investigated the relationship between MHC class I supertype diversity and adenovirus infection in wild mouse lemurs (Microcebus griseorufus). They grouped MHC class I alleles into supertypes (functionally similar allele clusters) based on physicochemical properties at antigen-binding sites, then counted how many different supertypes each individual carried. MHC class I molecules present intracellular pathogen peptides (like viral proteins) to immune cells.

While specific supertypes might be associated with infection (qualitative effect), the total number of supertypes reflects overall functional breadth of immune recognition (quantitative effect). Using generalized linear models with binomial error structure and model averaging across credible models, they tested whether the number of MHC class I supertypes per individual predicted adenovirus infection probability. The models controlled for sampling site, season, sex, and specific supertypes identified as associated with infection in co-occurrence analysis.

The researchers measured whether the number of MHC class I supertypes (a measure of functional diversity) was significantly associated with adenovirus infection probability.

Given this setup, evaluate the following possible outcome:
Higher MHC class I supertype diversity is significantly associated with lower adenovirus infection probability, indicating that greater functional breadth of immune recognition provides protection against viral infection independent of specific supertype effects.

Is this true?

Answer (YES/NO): NO